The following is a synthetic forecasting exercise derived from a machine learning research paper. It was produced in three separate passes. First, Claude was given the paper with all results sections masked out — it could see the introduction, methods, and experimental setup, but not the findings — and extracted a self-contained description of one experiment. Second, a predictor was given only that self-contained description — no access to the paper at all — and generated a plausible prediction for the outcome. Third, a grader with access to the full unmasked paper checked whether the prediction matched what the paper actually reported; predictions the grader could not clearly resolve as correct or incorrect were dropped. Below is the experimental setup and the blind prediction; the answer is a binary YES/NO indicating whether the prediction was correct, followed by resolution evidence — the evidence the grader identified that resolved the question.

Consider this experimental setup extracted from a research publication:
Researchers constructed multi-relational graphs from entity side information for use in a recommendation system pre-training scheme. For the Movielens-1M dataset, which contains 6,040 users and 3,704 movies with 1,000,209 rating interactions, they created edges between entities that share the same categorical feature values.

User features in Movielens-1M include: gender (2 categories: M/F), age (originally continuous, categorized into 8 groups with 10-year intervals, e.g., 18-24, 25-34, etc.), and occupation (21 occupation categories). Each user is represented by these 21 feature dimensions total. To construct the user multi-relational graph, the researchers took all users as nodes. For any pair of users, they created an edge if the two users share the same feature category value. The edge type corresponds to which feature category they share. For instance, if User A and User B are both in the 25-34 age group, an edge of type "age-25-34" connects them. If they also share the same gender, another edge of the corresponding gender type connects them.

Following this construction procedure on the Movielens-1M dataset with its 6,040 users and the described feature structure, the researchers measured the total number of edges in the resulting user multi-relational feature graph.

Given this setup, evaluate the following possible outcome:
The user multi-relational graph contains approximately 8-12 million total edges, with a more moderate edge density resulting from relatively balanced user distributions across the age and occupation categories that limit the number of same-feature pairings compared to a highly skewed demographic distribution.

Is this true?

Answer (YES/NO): NO